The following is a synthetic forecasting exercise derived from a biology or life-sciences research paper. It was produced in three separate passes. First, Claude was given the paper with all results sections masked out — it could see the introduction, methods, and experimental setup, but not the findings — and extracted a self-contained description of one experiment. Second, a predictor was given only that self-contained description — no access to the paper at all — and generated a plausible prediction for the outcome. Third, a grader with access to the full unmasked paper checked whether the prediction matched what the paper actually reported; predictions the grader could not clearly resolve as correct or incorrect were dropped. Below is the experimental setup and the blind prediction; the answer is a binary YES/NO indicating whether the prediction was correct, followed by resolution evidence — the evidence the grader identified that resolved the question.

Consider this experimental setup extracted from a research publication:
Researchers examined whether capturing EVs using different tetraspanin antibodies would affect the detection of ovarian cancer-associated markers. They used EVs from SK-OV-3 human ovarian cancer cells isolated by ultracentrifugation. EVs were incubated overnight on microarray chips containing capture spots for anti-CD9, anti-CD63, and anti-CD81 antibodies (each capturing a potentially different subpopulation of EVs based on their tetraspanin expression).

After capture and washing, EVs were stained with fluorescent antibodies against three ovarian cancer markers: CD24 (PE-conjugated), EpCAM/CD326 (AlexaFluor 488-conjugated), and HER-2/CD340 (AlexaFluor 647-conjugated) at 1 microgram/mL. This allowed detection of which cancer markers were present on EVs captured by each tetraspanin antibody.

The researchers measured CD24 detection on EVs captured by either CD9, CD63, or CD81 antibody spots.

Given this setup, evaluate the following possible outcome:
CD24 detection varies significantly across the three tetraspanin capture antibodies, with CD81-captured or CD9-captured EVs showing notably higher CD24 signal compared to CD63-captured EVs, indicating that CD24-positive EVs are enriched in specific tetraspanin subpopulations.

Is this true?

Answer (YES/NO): NO